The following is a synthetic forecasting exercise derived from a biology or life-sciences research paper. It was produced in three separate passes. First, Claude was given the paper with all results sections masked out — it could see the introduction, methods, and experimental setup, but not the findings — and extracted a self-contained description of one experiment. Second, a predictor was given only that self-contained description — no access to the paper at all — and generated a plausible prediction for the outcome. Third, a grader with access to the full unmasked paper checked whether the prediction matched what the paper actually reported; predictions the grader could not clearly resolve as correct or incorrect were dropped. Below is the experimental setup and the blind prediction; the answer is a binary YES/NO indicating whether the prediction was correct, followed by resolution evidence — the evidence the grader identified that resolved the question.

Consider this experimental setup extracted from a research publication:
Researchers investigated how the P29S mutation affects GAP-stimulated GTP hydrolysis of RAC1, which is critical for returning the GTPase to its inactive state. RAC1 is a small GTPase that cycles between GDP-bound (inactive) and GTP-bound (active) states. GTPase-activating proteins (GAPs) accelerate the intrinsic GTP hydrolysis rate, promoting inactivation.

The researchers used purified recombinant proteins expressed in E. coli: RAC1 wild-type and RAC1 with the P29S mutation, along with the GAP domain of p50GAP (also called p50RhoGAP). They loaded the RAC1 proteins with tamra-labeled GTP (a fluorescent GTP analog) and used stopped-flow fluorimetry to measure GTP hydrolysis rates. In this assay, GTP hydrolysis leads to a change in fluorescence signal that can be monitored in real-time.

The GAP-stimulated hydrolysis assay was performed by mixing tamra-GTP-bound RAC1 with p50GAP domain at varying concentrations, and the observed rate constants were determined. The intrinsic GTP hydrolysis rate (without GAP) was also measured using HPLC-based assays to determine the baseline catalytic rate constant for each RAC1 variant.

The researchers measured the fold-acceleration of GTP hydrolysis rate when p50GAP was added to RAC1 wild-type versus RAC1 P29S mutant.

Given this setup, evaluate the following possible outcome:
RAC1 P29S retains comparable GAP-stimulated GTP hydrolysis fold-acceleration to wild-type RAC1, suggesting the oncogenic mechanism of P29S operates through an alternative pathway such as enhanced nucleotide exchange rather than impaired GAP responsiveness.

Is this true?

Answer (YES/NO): NO